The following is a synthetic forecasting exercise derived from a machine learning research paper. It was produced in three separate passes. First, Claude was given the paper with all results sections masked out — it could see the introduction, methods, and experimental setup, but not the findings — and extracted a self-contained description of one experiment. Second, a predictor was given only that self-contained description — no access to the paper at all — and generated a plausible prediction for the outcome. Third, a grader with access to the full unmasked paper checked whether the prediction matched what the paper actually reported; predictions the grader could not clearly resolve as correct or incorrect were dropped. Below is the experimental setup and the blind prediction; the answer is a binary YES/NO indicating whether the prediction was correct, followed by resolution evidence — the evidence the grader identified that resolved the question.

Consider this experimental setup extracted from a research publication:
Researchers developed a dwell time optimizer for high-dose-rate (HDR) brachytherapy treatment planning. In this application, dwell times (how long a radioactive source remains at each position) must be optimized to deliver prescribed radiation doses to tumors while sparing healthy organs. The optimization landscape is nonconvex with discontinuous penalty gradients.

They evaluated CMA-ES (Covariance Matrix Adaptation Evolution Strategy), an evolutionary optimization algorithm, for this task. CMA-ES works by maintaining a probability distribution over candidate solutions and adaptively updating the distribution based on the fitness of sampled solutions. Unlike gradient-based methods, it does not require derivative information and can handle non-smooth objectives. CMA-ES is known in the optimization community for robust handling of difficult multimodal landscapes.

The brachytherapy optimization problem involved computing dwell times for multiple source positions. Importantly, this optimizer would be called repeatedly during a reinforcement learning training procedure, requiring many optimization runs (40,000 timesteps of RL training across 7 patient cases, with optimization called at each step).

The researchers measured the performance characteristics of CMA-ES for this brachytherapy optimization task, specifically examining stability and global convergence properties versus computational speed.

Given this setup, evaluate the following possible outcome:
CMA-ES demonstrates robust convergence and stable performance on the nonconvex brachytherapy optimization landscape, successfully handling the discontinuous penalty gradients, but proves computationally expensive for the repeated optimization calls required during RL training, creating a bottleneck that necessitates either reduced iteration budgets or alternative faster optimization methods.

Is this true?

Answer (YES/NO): YES